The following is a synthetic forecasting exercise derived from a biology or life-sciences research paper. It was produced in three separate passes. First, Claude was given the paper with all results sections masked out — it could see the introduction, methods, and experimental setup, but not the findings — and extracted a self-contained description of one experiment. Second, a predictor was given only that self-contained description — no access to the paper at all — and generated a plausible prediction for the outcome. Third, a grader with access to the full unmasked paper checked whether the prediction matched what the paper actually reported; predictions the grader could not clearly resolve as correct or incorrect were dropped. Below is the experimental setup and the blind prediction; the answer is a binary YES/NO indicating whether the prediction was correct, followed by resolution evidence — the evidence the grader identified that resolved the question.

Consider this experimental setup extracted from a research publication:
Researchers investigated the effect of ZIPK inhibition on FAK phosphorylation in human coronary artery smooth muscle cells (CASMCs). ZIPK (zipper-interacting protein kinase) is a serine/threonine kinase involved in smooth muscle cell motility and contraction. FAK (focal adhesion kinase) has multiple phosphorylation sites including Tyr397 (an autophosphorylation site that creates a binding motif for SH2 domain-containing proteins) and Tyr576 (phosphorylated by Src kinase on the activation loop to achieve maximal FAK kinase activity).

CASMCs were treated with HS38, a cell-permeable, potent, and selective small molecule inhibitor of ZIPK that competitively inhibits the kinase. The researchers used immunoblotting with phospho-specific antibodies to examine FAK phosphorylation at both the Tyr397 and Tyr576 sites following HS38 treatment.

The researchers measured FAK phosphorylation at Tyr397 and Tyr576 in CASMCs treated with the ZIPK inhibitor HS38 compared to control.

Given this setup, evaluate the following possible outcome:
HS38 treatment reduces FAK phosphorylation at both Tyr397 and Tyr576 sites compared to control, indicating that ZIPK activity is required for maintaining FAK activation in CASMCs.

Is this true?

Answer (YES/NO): NO